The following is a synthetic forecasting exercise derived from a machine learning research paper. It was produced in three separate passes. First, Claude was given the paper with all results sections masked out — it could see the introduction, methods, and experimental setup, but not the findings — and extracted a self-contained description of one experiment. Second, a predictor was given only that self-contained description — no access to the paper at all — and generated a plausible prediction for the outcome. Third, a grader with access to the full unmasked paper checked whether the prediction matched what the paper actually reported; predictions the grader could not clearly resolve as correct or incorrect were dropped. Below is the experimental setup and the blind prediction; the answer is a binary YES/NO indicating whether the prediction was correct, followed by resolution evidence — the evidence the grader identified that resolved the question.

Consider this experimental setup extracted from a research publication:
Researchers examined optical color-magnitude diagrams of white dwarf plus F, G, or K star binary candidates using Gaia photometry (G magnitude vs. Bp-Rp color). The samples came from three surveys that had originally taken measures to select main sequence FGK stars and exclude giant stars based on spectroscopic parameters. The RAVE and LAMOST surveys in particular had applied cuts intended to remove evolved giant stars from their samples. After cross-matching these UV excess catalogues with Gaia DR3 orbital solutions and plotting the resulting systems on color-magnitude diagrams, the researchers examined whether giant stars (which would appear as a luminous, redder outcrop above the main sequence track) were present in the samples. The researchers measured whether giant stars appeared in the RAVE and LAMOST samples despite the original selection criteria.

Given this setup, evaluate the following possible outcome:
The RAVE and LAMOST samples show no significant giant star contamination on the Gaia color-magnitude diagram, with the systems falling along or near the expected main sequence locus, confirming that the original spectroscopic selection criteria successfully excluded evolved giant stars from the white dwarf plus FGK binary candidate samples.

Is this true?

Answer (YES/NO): NO